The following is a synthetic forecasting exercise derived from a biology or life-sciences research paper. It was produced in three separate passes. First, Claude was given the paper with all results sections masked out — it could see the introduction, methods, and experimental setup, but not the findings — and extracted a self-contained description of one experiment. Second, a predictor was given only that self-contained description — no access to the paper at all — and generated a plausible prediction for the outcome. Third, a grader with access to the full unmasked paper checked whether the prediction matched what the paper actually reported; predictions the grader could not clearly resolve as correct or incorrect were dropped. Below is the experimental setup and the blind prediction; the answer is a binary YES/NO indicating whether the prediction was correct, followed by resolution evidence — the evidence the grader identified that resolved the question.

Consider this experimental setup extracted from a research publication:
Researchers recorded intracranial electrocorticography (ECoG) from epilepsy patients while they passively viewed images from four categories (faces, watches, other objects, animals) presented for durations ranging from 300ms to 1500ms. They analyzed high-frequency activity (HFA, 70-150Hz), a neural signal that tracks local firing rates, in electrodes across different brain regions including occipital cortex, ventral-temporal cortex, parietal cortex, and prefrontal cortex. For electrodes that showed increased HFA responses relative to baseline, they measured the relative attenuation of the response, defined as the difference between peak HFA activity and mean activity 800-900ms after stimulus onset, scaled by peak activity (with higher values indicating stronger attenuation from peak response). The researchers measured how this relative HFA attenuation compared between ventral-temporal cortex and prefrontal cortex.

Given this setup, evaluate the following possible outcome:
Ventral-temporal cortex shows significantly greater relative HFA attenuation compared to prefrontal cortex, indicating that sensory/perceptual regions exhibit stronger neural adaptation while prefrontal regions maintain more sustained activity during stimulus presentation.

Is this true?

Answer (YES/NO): NO